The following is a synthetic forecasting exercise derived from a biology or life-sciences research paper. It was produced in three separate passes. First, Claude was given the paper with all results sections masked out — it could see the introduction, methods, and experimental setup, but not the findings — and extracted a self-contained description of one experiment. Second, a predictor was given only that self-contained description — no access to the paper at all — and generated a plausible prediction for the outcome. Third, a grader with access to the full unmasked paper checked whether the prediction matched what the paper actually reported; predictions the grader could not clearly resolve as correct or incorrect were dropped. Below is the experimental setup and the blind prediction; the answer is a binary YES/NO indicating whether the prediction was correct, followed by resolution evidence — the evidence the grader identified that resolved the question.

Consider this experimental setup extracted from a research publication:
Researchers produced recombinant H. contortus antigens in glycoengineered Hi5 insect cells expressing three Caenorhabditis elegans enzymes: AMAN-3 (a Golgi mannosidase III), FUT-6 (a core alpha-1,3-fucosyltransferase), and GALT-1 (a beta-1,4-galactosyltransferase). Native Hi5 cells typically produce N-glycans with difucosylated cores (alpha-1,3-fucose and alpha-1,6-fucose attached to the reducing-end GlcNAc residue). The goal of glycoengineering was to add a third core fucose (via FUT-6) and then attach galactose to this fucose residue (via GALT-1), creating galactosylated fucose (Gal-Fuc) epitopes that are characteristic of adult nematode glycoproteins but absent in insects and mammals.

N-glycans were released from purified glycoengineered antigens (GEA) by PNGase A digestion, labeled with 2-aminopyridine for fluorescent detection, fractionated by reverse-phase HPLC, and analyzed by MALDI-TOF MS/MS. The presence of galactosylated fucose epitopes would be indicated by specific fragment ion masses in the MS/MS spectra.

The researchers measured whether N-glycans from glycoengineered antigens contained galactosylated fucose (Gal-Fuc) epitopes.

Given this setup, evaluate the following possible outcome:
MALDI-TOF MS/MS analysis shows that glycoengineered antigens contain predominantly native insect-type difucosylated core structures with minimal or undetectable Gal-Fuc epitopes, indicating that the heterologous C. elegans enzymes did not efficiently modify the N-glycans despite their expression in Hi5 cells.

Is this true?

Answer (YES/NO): NO